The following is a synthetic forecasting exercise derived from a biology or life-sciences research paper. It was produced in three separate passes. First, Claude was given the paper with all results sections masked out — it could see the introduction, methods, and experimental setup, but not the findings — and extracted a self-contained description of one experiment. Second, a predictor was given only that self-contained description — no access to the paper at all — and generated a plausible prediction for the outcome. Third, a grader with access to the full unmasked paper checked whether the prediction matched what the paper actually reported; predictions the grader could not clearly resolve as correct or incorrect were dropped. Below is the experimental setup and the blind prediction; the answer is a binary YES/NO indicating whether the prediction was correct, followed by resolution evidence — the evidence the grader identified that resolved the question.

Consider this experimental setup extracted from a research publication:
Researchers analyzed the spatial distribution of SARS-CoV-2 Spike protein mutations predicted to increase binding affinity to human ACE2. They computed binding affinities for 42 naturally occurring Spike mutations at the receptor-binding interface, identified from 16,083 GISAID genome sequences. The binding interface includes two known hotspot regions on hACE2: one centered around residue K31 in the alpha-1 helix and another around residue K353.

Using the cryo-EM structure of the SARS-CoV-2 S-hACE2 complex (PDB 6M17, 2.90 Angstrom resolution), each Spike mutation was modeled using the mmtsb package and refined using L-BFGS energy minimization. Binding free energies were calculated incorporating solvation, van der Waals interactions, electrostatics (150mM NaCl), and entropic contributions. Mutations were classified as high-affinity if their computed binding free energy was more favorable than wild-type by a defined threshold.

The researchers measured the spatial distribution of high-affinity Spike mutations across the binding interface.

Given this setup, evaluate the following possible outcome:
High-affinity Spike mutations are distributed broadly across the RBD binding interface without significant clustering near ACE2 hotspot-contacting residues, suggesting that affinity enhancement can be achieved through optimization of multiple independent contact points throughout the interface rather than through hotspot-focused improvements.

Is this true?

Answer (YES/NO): NO